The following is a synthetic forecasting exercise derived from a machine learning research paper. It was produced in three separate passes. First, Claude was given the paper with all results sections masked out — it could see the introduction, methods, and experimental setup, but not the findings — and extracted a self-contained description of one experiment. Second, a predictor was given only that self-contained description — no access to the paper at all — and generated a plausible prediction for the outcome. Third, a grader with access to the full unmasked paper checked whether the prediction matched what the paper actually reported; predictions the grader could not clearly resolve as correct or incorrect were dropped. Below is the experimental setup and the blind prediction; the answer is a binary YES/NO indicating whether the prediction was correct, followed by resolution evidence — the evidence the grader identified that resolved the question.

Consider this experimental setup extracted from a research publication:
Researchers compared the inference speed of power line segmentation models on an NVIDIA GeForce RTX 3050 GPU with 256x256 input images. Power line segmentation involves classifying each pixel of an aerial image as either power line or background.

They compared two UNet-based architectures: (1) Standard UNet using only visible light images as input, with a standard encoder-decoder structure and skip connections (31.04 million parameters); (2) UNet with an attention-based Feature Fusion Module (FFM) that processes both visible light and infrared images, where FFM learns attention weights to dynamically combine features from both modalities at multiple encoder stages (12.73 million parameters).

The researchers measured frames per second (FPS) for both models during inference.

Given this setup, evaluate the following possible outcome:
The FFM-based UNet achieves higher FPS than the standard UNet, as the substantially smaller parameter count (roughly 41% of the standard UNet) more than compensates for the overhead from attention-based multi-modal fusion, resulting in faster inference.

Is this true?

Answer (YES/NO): NO